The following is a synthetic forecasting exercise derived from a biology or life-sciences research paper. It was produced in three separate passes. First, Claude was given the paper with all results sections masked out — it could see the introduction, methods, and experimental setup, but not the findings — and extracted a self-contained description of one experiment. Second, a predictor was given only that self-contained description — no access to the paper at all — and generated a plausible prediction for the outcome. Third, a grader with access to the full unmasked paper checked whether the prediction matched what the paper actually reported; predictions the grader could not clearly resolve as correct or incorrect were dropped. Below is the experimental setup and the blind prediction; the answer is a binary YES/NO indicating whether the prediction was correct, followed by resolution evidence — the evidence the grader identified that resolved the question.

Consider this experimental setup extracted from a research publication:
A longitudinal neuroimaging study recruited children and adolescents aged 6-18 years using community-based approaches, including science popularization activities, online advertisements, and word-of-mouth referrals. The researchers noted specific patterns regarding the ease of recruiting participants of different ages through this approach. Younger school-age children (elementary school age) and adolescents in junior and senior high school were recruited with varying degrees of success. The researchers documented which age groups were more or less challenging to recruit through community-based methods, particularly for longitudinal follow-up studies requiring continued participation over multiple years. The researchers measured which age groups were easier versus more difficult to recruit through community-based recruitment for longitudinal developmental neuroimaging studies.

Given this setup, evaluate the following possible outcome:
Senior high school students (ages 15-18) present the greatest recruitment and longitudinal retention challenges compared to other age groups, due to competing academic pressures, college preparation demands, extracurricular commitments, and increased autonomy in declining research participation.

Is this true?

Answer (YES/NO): NO